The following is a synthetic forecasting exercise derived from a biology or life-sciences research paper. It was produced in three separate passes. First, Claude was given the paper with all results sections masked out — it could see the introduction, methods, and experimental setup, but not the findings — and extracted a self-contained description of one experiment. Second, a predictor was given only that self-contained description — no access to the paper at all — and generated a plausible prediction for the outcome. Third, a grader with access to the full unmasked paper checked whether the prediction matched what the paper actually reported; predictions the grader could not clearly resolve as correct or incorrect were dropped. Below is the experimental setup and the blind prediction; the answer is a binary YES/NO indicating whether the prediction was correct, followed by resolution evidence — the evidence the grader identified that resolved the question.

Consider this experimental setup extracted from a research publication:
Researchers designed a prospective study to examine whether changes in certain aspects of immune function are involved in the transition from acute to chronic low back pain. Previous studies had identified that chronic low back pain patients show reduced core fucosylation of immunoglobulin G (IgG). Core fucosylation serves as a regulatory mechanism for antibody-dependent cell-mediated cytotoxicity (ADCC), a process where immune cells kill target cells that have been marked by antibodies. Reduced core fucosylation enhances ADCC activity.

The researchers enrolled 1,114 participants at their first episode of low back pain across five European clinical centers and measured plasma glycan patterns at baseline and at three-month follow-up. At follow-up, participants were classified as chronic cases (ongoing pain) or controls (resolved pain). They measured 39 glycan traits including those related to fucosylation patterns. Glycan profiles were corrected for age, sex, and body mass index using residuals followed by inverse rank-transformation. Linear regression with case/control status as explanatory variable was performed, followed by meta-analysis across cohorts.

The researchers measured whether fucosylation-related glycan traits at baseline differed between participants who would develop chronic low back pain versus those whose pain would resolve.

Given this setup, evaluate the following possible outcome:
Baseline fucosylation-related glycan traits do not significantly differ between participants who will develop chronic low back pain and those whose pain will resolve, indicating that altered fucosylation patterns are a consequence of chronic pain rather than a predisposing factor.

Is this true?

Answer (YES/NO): YES